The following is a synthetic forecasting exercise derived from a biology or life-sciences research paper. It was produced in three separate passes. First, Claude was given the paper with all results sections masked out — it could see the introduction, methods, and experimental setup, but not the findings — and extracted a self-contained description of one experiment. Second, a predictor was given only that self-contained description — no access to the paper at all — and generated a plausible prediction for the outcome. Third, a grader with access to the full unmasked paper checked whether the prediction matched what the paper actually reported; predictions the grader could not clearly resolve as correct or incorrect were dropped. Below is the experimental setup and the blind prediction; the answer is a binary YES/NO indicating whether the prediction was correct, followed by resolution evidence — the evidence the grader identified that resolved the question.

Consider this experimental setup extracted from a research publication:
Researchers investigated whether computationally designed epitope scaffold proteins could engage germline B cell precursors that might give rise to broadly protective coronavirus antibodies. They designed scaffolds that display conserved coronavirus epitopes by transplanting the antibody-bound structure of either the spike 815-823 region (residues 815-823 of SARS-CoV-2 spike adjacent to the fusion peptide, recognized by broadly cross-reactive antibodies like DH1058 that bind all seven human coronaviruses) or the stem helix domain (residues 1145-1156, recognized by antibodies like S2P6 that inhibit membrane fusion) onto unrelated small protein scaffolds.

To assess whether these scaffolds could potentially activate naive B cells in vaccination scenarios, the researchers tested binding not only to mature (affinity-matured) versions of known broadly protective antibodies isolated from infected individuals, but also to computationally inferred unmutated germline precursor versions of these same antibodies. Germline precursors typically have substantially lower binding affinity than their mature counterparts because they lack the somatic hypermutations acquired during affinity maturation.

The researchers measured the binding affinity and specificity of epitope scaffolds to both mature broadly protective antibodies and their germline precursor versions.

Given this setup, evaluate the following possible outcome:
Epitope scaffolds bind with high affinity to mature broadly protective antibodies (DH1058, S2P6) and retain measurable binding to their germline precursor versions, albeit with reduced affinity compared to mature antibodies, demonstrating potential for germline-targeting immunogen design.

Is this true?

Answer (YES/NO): NO